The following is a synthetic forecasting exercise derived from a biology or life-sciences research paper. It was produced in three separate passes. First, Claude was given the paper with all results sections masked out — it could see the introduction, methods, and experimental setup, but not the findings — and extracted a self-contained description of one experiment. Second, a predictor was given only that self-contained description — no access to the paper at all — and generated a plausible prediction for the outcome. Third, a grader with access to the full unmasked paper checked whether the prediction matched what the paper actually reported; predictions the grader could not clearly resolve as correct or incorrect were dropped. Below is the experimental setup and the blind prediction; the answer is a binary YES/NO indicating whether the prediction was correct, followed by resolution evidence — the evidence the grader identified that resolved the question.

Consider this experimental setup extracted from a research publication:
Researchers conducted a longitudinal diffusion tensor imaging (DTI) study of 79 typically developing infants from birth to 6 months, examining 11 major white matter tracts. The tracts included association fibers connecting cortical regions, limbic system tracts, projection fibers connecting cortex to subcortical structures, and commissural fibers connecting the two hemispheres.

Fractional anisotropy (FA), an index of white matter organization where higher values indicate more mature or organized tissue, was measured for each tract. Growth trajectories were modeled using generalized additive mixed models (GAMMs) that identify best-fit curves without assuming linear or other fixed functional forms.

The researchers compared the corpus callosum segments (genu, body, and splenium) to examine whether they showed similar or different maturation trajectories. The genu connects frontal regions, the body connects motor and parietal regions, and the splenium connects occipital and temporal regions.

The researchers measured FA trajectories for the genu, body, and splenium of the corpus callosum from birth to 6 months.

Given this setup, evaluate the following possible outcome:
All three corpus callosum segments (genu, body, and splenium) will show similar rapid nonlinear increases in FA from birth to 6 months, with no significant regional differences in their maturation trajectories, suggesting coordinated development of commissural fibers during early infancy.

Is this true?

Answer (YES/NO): NO